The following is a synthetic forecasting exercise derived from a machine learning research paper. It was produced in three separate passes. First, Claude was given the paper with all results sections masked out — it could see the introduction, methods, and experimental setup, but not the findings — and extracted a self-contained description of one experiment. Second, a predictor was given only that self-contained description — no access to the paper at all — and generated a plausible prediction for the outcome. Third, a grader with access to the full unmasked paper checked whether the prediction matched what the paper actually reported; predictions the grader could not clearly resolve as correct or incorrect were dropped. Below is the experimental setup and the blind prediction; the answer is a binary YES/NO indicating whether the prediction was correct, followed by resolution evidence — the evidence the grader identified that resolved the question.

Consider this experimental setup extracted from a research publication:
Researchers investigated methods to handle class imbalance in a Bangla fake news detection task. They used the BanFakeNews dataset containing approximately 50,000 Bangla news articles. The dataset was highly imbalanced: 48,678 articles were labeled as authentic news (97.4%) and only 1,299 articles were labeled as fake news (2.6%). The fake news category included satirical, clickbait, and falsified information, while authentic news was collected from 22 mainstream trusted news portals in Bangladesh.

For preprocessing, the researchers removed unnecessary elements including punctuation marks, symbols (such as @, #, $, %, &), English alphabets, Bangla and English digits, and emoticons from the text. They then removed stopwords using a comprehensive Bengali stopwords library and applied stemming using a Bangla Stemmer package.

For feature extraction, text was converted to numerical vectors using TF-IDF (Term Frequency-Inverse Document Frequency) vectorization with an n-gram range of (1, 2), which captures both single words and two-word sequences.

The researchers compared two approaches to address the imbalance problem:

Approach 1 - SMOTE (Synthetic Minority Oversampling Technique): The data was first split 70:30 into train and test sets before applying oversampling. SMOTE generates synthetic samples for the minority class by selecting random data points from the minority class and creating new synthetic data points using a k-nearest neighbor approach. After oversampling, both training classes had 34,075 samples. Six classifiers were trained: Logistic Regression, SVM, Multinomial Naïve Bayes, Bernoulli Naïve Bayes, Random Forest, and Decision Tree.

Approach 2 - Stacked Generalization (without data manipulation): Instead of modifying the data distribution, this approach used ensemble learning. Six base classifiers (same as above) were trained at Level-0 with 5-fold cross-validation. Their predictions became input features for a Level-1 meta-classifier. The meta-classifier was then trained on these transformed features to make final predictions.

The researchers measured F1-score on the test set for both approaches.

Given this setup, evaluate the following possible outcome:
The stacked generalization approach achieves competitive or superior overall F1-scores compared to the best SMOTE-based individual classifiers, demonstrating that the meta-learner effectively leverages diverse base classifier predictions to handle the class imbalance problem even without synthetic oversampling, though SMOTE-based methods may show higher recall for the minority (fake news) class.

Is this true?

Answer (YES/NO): NO